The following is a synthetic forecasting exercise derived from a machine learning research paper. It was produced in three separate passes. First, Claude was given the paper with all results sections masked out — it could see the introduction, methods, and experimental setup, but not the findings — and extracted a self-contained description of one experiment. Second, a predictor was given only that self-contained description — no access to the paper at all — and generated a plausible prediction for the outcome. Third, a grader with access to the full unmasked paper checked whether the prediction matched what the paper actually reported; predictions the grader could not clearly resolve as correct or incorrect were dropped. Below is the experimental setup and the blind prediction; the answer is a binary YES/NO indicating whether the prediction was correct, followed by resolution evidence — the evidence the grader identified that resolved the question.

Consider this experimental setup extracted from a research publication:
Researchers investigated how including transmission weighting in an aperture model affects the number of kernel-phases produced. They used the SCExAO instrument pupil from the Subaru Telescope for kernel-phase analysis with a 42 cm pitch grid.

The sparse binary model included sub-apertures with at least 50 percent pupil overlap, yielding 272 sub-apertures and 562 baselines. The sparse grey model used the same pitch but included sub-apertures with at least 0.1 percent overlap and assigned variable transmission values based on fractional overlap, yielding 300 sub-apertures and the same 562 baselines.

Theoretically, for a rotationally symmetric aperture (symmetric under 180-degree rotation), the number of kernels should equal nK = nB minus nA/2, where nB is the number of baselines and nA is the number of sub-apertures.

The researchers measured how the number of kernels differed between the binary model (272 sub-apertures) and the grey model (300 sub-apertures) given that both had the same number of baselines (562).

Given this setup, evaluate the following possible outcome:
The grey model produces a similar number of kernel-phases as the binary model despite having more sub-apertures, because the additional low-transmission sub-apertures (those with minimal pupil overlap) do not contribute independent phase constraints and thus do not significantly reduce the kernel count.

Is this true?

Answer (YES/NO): NO